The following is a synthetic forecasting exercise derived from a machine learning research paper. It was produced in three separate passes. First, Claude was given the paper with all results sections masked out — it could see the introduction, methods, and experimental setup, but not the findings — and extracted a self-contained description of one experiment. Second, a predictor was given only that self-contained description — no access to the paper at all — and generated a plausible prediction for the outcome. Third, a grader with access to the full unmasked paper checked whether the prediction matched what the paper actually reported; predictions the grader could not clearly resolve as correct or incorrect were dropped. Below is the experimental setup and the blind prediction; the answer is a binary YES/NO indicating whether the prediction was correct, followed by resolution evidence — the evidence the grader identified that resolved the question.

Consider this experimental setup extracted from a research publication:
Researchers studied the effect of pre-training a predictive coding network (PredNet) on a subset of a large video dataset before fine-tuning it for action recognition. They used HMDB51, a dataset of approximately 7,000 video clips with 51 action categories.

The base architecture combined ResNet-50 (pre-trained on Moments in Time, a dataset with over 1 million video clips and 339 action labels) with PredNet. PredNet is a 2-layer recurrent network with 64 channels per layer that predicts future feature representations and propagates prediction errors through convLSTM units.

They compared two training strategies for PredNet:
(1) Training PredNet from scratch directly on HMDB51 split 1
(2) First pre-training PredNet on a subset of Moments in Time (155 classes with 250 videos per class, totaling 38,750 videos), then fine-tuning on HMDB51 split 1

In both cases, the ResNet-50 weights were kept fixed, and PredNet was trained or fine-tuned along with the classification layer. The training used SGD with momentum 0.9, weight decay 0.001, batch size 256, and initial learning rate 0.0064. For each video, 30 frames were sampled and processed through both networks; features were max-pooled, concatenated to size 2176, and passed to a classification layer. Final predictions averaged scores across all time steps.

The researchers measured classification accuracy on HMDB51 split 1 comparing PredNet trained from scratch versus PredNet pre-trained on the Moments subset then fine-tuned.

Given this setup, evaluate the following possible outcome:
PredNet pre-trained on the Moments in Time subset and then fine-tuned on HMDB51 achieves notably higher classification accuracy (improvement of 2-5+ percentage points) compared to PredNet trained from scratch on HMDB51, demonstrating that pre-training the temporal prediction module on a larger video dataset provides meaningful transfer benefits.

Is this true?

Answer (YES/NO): NO